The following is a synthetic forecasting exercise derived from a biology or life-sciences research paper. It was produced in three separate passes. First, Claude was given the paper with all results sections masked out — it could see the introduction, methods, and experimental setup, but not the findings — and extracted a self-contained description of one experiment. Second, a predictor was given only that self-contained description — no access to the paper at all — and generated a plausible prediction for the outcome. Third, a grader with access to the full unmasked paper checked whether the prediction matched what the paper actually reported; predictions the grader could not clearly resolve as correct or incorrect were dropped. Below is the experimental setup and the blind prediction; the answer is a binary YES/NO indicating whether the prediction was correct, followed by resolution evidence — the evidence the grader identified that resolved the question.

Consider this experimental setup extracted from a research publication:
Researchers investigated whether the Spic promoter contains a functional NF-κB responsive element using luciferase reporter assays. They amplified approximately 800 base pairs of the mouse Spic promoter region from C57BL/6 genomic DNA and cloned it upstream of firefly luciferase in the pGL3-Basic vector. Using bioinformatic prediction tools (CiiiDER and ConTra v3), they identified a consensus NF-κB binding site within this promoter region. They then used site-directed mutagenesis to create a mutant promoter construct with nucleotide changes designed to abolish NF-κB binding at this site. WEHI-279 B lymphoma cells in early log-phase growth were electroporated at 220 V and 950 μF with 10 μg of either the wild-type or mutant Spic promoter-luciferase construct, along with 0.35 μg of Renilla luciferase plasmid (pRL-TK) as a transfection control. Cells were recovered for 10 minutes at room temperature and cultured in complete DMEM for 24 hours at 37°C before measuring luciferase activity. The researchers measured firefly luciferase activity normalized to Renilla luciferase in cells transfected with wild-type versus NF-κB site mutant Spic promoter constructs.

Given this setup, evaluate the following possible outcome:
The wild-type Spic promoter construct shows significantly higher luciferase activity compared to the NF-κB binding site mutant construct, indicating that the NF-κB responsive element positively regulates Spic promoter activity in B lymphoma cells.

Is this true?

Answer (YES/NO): YES